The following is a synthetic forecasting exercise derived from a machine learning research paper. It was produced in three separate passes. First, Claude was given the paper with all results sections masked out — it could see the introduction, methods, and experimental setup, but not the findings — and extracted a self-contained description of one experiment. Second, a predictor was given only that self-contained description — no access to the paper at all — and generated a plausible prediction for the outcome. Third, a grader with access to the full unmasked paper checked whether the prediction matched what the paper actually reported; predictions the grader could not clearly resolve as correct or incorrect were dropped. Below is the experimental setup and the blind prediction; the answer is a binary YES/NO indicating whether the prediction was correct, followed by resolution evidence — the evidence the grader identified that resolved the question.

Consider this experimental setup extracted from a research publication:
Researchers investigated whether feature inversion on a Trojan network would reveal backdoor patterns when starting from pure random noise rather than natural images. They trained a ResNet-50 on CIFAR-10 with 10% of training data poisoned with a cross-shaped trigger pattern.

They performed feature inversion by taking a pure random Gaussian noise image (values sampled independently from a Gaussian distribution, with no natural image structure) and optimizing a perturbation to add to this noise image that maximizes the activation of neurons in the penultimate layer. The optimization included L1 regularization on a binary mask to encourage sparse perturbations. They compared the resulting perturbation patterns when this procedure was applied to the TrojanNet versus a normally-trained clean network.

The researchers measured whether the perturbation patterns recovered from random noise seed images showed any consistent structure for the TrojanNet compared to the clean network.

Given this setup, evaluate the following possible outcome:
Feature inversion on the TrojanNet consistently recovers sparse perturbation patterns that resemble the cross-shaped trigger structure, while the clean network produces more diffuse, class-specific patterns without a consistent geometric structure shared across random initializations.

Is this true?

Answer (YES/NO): NO